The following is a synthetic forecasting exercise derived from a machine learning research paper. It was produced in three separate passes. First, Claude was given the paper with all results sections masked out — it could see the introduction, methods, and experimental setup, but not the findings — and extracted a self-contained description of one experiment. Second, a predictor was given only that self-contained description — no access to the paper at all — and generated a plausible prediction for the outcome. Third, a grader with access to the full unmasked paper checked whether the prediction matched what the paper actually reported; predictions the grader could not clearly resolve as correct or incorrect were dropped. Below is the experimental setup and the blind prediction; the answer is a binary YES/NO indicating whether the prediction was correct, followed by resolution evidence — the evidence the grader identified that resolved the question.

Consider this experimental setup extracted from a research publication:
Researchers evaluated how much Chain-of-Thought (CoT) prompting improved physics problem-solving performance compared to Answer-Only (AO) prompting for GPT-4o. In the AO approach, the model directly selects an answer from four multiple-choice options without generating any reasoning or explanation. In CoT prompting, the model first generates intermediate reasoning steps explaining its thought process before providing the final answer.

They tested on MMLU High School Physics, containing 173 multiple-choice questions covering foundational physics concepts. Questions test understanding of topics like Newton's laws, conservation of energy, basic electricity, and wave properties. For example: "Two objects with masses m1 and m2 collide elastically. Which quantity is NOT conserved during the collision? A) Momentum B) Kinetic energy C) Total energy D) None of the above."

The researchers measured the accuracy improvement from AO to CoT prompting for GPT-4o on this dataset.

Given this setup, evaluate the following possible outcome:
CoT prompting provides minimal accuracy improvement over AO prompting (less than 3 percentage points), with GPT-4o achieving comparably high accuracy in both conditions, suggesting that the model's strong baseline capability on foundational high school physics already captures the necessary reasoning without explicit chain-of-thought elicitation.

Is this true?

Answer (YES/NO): NO